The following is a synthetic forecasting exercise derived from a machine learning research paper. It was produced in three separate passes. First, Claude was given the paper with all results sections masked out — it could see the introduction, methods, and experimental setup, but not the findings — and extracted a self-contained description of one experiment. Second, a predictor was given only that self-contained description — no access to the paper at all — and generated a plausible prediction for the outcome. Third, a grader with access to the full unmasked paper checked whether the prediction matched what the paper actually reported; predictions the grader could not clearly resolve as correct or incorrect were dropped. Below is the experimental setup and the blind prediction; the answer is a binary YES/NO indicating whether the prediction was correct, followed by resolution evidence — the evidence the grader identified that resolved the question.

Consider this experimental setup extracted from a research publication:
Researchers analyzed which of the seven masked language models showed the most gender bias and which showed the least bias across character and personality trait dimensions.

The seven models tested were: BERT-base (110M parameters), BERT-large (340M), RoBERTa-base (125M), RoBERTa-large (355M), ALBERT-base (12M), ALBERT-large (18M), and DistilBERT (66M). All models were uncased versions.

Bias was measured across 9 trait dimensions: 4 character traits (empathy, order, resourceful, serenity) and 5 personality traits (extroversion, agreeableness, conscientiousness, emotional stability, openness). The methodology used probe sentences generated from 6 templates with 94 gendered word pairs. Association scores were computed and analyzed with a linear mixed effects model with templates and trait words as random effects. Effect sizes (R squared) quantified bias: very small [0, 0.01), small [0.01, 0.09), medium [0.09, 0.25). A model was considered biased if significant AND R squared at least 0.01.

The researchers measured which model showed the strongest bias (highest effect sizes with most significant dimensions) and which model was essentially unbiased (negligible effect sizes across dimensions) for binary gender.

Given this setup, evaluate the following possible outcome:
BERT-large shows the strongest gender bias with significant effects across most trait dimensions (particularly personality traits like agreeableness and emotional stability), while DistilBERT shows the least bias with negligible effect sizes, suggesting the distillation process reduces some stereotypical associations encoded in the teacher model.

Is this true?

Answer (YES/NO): NO